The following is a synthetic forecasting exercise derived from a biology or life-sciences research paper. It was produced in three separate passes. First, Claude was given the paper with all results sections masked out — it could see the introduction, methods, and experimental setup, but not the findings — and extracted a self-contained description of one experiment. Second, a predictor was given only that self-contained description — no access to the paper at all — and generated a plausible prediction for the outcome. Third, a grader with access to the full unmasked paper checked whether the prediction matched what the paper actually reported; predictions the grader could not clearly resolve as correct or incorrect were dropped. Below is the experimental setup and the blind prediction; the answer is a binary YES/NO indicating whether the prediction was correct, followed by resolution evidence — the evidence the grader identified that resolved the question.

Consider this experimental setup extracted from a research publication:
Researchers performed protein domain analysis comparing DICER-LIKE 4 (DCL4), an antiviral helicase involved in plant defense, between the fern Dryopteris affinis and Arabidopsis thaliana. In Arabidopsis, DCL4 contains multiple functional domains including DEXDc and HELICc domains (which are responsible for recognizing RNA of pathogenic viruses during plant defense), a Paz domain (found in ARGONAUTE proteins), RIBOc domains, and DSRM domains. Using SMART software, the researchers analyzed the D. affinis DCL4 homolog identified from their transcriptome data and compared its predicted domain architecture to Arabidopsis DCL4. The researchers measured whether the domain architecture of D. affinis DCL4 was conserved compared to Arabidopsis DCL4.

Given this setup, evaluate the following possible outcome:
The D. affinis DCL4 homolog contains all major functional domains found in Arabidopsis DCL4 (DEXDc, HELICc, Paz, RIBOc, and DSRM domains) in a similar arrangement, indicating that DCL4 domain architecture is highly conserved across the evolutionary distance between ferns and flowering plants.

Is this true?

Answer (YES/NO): NO